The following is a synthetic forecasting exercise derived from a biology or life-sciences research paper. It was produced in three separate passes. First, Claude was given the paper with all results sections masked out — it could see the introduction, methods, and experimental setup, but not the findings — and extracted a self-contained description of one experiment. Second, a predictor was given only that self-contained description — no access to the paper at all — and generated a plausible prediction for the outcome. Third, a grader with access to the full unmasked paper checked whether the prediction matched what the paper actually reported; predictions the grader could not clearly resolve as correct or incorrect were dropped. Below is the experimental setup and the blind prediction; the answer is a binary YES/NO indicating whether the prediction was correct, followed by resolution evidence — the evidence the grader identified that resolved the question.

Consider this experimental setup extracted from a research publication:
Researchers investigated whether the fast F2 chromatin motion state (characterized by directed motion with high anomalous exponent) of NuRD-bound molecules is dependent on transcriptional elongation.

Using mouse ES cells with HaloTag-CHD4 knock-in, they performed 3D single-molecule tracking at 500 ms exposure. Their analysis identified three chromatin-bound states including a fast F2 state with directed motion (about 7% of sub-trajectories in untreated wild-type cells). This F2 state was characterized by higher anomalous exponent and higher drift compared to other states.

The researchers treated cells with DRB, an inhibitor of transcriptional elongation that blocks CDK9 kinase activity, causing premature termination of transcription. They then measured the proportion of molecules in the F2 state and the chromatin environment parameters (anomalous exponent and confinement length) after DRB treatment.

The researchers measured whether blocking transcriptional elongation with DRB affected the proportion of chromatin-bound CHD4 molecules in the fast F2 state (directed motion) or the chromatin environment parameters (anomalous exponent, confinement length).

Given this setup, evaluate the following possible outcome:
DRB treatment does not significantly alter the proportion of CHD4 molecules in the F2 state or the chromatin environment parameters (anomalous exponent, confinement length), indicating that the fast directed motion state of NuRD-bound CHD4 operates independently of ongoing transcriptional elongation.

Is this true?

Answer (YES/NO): YES